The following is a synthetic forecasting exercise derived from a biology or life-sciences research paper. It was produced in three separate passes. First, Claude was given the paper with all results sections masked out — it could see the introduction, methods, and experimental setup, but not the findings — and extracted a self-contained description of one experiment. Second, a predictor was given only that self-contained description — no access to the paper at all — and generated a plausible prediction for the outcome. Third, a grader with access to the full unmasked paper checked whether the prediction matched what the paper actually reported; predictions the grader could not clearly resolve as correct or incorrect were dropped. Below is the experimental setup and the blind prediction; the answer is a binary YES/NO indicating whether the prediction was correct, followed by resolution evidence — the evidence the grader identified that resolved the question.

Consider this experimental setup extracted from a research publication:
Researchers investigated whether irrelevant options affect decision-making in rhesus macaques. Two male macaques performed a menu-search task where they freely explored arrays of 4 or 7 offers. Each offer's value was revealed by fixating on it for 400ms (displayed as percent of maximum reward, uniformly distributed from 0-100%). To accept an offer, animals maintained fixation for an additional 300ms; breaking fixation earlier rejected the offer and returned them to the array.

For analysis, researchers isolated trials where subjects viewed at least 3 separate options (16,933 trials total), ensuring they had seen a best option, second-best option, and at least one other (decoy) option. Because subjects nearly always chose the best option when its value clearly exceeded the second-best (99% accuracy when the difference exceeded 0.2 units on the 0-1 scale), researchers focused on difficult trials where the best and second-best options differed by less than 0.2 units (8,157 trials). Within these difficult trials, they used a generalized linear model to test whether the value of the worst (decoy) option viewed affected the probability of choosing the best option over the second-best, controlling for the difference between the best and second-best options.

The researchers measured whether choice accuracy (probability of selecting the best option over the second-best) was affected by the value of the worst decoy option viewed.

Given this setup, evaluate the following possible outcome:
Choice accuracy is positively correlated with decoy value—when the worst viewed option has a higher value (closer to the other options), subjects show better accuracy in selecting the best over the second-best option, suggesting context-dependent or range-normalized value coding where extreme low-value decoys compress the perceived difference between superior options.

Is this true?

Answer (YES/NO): YES